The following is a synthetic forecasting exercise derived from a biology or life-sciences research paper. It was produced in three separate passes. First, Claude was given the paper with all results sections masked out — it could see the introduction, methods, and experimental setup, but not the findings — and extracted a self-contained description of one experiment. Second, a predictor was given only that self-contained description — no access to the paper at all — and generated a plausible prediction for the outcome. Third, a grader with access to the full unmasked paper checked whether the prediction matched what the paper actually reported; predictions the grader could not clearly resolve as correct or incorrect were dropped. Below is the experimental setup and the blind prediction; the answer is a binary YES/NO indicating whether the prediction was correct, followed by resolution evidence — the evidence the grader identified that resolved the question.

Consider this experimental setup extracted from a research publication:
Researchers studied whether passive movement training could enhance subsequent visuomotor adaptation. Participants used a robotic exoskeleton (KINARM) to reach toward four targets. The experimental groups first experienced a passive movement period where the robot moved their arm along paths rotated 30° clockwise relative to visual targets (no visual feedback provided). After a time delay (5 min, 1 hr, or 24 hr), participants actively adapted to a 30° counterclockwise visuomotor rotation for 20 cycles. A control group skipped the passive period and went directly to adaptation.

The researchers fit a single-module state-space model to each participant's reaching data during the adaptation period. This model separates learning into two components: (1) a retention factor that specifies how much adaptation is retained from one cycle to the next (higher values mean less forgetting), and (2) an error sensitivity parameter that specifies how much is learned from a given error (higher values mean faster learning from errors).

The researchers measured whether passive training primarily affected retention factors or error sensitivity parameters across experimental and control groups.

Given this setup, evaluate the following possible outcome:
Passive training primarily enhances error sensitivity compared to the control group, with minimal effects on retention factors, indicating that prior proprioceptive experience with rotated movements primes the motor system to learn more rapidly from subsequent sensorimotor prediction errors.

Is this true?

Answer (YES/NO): YES